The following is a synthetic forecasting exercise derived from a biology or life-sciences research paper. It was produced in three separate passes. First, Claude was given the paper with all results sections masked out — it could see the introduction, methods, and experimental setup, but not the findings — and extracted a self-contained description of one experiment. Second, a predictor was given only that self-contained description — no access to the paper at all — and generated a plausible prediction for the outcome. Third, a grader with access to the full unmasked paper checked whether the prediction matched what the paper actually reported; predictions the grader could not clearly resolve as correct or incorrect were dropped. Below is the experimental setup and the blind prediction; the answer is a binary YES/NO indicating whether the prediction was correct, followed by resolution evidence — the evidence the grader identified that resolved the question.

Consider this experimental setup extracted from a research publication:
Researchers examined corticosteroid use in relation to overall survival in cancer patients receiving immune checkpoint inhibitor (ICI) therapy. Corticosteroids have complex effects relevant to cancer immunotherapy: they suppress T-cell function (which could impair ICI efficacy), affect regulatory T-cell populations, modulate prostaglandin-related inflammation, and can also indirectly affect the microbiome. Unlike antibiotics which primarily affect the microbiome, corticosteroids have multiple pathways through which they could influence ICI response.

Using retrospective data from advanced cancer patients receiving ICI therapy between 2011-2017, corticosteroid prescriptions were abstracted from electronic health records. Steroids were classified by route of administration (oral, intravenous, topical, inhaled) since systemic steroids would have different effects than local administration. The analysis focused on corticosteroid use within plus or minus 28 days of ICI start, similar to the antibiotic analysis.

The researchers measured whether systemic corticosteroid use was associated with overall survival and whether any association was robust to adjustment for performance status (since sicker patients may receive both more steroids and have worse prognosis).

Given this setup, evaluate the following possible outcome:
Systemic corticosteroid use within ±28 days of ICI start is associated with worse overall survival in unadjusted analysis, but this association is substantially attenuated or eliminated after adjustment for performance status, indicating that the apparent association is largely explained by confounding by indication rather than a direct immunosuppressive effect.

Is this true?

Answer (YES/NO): NO